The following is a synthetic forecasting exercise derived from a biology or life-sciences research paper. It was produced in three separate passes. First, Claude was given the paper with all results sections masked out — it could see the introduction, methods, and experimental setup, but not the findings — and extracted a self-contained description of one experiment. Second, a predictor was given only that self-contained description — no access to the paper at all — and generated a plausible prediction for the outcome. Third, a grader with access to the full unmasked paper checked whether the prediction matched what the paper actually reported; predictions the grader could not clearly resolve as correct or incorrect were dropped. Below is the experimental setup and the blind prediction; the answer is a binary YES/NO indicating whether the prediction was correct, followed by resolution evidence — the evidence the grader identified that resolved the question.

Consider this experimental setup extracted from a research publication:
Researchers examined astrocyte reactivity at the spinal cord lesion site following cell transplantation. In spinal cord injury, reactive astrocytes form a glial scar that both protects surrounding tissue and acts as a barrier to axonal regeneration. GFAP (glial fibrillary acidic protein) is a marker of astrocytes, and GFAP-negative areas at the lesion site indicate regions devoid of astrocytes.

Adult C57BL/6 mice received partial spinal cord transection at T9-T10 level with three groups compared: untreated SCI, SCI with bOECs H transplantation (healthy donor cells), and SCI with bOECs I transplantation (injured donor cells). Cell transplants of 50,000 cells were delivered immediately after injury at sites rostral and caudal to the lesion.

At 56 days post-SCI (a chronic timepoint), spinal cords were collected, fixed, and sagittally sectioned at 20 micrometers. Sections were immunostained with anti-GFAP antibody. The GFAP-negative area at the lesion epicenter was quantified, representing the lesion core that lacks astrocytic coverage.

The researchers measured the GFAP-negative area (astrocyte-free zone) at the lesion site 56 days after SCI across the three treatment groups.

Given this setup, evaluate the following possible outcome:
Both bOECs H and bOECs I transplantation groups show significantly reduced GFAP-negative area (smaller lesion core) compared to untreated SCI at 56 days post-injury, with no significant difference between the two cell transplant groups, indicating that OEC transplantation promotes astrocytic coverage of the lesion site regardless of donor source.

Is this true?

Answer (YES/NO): NO